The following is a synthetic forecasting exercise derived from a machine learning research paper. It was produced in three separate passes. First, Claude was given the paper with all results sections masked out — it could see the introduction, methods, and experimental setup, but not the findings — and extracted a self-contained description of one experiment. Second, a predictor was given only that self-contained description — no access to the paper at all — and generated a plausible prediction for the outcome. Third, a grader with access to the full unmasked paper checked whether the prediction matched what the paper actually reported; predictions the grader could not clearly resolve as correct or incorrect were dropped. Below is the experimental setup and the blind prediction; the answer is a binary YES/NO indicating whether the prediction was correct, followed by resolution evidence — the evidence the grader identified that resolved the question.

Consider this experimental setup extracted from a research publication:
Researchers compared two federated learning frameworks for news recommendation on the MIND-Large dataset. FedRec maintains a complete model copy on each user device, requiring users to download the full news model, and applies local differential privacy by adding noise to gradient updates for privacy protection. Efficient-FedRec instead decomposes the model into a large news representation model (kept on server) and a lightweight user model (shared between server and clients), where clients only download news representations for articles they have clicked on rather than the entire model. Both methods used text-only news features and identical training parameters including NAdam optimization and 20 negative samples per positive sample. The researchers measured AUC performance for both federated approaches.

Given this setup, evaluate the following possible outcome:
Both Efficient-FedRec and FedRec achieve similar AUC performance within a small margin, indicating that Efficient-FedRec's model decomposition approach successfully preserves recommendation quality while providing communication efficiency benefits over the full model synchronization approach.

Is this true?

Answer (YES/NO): NO